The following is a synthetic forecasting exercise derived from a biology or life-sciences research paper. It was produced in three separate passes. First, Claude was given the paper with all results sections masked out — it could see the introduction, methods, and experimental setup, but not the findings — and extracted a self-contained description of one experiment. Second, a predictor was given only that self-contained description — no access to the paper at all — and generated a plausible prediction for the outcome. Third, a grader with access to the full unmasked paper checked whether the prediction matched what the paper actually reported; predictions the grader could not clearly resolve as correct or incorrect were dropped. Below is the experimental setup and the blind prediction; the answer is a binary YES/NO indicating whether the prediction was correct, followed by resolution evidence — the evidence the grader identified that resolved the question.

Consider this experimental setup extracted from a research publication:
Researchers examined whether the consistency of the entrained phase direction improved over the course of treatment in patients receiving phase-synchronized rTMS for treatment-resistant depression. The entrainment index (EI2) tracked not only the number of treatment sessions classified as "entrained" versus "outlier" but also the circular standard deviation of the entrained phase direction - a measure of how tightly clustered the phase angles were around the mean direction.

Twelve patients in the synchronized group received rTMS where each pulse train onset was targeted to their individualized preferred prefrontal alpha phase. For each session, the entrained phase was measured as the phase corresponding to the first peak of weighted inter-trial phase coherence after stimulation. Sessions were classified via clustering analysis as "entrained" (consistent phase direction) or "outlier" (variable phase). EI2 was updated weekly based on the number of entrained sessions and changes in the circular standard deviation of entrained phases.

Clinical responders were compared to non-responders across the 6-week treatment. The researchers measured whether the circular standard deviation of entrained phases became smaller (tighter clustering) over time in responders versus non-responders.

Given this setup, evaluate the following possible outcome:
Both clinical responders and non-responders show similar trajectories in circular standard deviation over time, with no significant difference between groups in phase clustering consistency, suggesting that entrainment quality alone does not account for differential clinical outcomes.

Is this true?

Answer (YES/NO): NO